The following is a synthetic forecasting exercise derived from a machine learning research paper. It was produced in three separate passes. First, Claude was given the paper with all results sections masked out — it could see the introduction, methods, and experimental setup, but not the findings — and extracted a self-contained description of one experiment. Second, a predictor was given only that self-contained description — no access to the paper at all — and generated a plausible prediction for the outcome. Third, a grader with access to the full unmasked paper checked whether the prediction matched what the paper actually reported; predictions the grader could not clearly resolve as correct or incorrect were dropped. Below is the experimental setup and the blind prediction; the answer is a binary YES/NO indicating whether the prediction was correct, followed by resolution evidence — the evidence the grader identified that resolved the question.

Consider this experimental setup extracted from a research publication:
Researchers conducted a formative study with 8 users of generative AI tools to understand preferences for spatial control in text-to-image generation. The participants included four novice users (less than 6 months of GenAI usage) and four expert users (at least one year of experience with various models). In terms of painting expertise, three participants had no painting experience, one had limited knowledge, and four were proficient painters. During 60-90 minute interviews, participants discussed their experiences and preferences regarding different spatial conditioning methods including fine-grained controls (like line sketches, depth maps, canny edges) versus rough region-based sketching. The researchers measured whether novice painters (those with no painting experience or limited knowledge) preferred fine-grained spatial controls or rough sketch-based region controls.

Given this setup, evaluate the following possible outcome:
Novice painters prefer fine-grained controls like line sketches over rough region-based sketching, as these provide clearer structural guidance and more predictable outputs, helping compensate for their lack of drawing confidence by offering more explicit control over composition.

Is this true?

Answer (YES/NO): NO